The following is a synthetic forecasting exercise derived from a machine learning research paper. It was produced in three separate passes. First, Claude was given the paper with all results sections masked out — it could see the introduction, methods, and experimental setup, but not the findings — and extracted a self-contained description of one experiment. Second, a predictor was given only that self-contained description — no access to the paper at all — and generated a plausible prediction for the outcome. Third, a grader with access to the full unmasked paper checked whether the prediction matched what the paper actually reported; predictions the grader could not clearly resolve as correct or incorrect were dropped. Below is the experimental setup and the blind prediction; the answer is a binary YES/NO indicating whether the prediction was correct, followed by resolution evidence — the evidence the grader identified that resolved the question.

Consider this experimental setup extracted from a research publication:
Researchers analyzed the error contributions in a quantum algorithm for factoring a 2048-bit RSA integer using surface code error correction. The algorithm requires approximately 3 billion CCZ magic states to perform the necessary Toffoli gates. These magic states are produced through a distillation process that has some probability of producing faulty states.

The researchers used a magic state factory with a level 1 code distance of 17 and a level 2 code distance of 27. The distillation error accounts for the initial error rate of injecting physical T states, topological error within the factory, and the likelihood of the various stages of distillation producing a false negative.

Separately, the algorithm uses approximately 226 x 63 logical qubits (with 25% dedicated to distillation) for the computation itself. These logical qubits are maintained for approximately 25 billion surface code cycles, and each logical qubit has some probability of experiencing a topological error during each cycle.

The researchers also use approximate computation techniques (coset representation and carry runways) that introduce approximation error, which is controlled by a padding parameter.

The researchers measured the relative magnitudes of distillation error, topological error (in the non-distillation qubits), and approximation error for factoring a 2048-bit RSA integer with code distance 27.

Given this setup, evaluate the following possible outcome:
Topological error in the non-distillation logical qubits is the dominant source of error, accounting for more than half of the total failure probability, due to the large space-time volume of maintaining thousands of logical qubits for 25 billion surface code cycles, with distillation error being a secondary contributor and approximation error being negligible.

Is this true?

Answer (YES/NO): YES